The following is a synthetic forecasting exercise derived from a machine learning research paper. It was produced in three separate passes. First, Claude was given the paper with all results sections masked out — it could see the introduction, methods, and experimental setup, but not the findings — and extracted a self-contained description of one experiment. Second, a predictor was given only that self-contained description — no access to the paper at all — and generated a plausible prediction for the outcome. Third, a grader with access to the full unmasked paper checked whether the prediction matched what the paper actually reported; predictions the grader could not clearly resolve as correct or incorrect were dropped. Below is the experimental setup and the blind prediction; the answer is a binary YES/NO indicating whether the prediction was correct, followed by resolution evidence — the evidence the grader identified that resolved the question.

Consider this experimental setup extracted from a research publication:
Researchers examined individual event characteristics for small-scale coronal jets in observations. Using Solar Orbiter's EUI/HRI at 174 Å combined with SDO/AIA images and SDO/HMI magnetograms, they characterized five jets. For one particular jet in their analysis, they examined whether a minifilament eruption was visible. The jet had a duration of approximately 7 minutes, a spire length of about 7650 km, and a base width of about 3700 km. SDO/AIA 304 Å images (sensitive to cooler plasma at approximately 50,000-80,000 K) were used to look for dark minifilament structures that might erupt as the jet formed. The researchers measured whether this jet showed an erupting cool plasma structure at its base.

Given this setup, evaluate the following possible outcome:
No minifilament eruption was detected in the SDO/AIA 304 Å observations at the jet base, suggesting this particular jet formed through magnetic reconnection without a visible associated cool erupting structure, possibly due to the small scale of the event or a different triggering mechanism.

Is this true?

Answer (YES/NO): NO